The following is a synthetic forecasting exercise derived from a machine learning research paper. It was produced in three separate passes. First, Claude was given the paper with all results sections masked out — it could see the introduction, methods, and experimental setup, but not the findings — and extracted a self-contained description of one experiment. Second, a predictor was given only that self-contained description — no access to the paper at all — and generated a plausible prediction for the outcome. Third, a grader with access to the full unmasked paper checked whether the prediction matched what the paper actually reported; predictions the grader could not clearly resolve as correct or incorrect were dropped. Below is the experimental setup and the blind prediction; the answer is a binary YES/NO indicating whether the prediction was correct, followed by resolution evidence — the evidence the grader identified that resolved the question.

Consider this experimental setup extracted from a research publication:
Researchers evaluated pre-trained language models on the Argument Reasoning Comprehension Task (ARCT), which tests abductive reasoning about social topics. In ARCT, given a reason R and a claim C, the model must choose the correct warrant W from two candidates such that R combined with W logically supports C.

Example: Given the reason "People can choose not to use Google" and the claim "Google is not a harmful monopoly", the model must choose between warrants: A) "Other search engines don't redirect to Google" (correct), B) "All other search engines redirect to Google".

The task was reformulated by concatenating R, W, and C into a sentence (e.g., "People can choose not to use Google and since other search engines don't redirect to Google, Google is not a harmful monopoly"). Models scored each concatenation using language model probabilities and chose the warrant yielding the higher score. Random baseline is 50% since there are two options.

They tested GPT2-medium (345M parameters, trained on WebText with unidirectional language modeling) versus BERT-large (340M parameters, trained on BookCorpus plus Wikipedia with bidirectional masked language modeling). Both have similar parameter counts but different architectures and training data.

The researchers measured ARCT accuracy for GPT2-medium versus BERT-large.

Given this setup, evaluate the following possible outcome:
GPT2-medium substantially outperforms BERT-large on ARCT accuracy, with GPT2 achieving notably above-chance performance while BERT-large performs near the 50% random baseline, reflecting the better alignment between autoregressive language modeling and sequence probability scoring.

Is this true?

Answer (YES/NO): NO